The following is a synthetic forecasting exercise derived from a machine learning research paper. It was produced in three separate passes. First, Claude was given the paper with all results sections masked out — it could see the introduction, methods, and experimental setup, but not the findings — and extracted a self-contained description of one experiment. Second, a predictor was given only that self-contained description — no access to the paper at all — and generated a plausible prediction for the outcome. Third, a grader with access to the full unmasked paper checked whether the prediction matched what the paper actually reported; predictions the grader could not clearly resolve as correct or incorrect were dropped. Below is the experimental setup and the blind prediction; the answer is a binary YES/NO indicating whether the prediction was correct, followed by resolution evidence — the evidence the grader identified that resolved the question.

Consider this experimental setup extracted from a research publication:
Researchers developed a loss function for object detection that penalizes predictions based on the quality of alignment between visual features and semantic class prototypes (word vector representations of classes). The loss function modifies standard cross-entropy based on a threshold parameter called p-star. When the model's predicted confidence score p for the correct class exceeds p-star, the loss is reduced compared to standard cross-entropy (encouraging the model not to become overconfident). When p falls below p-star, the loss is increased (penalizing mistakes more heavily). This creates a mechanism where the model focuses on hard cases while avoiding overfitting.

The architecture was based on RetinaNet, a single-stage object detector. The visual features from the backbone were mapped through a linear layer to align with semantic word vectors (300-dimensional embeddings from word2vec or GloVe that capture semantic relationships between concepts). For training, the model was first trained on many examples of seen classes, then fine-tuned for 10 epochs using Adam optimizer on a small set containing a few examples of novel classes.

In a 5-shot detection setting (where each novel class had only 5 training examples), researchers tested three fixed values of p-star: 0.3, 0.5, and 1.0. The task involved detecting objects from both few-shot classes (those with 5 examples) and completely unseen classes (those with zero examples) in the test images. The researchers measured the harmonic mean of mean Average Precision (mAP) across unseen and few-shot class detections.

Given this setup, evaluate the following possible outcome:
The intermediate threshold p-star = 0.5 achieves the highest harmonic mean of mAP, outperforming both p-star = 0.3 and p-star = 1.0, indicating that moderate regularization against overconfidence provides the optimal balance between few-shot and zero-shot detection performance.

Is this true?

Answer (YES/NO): NO